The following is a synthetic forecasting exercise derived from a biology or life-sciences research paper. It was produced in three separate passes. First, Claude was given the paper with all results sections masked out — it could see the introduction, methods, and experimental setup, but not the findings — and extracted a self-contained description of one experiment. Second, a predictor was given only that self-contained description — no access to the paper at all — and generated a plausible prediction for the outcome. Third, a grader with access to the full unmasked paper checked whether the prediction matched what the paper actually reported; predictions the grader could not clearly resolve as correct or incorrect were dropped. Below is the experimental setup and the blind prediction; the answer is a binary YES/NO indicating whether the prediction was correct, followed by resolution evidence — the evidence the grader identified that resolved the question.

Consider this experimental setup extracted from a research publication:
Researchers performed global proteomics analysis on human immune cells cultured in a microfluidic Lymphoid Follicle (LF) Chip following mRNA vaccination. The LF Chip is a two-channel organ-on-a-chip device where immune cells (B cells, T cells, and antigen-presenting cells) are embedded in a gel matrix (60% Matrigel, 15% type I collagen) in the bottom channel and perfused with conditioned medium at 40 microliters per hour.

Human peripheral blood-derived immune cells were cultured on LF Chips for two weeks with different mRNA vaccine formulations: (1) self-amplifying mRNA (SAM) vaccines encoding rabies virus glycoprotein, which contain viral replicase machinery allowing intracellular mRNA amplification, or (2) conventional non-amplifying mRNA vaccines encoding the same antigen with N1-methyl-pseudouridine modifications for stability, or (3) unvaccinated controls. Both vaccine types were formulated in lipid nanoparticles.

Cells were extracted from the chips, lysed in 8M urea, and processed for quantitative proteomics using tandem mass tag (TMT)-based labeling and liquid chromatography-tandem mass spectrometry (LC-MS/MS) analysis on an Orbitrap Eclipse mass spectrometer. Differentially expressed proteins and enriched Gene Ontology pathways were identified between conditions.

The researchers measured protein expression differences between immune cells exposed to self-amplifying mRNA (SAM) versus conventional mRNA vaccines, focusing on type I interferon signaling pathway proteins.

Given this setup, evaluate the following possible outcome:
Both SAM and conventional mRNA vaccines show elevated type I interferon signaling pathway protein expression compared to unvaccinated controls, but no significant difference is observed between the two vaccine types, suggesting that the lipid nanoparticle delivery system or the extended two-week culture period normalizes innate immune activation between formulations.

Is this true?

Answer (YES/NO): NO